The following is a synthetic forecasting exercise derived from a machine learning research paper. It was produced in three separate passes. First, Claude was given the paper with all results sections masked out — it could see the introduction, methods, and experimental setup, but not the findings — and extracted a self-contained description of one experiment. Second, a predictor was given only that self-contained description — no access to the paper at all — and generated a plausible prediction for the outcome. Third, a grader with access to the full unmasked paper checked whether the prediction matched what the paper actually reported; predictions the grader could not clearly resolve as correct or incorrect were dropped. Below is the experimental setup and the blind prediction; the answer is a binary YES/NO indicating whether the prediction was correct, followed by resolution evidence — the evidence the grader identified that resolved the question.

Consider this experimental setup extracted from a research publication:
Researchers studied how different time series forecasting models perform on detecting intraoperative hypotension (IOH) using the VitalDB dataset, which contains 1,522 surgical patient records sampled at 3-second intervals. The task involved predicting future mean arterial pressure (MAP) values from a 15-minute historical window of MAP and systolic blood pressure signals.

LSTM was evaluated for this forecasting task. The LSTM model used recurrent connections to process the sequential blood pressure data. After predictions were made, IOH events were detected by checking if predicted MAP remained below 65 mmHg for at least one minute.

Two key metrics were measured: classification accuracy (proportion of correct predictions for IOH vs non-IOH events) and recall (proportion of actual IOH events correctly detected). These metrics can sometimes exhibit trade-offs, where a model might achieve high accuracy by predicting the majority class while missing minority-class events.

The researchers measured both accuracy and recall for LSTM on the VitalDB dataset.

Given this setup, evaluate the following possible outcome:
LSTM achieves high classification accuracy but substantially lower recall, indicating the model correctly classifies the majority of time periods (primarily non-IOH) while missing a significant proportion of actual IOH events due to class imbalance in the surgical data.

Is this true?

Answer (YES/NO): YES